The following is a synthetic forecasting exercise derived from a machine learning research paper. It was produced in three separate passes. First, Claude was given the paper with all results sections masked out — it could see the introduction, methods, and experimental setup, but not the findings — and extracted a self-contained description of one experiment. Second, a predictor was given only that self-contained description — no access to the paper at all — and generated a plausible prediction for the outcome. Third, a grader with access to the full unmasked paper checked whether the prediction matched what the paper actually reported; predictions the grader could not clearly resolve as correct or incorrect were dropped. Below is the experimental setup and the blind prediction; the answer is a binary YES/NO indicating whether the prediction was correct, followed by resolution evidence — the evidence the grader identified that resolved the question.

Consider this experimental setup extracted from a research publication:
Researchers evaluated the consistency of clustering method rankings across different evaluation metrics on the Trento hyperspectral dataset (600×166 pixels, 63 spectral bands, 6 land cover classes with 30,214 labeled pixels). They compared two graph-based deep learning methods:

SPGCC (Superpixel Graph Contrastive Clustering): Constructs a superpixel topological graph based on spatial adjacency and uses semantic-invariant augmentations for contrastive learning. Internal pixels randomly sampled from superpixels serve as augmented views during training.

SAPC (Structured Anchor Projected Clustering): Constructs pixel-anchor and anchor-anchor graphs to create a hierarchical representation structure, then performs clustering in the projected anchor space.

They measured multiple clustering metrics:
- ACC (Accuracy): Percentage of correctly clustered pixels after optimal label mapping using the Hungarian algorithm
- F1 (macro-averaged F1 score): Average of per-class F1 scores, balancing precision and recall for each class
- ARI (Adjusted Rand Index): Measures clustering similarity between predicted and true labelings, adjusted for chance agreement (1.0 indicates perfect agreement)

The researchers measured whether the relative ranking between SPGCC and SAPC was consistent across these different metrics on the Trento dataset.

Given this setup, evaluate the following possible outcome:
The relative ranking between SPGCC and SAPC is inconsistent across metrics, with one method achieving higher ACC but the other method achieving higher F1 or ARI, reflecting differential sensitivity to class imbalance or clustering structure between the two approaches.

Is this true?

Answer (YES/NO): NO